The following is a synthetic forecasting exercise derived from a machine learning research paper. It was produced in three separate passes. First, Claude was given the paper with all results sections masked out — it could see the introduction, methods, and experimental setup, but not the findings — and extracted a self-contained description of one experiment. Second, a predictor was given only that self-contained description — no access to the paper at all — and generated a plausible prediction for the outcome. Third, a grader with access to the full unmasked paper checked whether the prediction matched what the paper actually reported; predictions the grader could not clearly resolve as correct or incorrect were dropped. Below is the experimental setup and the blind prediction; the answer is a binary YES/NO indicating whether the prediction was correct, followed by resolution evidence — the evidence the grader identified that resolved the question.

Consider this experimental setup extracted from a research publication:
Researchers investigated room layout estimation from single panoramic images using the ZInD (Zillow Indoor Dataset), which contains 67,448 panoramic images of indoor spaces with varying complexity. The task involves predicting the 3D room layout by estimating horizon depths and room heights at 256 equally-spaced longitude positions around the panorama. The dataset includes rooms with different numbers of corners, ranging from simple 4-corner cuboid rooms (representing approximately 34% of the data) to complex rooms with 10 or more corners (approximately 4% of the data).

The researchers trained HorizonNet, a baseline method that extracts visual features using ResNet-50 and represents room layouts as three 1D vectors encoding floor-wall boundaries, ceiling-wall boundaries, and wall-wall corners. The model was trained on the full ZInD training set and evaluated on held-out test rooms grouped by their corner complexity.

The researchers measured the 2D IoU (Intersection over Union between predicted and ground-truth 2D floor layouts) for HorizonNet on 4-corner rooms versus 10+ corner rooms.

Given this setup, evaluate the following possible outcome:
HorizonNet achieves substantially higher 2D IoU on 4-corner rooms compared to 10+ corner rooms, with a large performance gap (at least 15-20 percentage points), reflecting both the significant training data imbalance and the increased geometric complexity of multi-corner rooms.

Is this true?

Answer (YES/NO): NO